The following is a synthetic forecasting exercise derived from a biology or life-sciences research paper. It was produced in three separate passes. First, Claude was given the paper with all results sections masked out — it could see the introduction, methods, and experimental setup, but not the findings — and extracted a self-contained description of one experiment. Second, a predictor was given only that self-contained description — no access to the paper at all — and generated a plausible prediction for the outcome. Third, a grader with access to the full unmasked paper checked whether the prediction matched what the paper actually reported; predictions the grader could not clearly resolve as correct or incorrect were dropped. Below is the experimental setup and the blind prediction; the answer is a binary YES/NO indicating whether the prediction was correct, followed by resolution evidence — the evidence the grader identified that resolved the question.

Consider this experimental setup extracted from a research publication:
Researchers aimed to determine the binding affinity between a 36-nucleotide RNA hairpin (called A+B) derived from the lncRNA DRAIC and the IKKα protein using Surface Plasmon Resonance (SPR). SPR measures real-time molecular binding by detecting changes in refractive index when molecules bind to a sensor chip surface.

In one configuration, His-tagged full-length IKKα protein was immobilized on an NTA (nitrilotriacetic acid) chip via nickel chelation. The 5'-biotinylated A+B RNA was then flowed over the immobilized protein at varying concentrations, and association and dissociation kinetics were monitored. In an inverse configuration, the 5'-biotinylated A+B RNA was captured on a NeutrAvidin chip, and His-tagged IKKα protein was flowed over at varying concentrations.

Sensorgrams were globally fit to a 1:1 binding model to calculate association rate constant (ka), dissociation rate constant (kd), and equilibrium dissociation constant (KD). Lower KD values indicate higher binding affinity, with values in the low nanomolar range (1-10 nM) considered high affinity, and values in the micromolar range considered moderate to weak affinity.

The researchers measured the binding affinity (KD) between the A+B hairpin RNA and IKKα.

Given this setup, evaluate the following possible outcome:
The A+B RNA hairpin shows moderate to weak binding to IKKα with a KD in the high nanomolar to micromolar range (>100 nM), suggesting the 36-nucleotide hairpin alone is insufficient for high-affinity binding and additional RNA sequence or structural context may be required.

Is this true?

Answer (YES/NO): NO